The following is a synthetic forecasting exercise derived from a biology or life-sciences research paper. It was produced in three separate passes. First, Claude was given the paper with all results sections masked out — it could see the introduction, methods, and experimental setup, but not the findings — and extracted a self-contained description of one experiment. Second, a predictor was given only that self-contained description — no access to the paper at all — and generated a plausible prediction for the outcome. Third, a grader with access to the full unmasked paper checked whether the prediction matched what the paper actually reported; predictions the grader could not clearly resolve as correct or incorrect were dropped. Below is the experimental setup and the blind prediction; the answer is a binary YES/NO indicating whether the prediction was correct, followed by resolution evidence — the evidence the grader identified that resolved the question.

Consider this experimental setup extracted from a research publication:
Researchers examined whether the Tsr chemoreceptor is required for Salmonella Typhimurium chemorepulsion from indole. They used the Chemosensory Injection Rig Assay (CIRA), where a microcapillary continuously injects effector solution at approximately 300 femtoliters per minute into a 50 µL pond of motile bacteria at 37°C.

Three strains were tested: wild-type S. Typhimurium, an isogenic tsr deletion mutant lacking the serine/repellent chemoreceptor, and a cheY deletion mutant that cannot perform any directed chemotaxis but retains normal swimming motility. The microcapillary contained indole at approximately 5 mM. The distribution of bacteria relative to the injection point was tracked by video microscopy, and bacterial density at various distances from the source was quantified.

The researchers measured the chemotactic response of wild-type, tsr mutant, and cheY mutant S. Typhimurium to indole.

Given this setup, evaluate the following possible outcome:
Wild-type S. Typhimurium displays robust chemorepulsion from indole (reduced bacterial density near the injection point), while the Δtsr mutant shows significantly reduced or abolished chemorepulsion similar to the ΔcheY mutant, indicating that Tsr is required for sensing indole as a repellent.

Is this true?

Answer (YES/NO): YES